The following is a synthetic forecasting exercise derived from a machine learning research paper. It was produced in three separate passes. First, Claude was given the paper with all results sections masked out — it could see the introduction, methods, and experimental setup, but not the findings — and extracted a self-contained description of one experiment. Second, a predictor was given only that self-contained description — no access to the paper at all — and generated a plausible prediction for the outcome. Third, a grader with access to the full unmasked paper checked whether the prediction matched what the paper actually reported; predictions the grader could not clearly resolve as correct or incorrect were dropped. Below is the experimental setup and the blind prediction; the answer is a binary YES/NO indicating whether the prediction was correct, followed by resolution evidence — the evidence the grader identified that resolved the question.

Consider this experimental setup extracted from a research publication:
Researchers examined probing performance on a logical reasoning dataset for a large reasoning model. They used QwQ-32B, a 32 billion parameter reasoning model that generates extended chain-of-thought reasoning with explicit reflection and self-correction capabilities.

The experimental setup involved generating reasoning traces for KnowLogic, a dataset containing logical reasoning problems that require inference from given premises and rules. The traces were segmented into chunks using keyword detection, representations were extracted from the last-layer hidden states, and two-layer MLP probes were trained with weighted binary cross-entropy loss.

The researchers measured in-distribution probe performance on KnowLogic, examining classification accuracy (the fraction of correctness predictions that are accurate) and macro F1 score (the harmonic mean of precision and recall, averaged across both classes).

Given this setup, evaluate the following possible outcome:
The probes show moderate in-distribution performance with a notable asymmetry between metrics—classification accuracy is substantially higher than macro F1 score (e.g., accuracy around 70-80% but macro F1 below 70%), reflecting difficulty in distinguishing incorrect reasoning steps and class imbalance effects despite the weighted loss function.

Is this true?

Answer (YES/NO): NO